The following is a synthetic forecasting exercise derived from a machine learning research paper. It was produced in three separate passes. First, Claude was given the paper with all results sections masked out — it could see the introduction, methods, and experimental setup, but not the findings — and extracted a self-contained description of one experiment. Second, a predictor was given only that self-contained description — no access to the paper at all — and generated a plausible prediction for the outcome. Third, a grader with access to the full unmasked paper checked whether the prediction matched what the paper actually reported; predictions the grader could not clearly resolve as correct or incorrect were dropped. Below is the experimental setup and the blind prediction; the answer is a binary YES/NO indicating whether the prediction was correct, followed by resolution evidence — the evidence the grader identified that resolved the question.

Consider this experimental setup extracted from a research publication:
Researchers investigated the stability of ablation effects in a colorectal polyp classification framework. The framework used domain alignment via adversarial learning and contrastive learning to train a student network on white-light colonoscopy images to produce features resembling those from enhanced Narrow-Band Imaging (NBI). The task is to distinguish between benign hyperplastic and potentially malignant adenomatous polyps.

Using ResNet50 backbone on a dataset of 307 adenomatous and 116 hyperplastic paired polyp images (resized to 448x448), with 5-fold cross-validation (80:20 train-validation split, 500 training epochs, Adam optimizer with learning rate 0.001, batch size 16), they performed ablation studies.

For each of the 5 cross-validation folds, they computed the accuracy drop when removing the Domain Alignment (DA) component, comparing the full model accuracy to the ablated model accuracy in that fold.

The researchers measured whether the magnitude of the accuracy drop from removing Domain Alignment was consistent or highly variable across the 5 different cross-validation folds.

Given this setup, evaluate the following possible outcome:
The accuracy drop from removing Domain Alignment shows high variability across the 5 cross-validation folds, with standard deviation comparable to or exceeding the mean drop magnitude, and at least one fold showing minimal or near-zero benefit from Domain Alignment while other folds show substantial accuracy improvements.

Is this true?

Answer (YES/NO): NO